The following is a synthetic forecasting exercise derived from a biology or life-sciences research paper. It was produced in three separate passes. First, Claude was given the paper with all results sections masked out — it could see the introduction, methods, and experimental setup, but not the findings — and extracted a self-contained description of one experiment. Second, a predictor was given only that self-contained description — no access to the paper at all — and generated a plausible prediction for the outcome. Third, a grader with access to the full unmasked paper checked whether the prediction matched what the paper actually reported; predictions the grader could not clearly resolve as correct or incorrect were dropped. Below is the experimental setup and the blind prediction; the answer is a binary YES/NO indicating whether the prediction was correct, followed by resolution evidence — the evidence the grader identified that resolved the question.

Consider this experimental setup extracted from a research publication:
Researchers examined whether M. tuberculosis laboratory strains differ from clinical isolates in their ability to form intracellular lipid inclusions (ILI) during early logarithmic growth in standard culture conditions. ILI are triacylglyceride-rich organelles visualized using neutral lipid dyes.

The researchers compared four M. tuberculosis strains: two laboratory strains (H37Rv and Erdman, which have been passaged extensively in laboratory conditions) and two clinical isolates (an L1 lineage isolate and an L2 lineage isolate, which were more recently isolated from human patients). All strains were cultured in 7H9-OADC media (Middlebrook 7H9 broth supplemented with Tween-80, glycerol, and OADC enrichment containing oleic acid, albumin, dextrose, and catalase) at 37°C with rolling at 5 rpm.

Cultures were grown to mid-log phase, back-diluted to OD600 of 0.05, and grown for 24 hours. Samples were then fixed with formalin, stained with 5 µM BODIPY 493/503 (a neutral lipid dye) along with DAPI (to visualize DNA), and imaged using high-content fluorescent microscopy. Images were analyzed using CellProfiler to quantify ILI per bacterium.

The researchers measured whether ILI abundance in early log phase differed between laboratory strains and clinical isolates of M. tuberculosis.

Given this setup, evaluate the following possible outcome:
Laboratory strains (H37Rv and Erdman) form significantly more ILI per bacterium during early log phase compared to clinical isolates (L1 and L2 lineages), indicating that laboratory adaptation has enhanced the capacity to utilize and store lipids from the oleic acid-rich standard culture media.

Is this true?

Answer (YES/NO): NO